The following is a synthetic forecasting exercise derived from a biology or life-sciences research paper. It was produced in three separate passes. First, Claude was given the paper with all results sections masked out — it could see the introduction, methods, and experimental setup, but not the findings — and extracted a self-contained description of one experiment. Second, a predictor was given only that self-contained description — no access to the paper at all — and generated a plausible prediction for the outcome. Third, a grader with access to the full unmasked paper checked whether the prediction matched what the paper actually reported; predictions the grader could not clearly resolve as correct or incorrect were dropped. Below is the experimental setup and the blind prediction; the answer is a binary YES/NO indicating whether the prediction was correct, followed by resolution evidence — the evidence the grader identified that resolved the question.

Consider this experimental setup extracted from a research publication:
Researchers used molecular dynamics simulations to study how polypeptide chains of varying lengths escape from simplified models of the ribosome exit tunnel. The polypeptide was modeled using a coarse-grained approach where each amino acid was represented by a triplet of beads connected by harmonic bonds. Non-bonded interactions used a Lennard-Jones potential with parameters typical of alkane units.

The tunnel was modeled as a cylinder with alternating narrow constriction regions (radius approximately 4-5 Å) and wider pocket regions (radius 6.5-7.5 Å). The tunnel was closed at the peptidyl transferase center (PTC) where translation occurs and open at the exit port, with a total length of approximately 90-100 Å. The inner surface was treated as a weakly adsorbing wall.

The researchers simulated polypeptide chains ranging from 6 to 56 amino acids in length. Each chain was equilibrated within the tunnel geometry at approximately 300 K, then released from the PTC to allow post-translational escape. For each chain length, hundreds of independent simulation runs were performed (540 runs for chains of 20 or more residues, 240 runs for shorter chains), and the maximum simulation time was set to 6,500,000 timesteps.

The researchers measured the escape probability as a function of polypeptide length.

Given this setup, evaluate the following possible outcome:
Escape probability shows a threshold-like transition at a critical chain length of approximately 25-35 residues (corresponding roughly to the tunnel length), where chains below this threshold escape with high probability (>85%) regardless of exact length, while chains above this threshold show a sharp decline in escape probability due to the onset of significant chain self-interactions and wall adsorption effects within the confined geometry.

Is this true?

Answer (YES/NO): NO